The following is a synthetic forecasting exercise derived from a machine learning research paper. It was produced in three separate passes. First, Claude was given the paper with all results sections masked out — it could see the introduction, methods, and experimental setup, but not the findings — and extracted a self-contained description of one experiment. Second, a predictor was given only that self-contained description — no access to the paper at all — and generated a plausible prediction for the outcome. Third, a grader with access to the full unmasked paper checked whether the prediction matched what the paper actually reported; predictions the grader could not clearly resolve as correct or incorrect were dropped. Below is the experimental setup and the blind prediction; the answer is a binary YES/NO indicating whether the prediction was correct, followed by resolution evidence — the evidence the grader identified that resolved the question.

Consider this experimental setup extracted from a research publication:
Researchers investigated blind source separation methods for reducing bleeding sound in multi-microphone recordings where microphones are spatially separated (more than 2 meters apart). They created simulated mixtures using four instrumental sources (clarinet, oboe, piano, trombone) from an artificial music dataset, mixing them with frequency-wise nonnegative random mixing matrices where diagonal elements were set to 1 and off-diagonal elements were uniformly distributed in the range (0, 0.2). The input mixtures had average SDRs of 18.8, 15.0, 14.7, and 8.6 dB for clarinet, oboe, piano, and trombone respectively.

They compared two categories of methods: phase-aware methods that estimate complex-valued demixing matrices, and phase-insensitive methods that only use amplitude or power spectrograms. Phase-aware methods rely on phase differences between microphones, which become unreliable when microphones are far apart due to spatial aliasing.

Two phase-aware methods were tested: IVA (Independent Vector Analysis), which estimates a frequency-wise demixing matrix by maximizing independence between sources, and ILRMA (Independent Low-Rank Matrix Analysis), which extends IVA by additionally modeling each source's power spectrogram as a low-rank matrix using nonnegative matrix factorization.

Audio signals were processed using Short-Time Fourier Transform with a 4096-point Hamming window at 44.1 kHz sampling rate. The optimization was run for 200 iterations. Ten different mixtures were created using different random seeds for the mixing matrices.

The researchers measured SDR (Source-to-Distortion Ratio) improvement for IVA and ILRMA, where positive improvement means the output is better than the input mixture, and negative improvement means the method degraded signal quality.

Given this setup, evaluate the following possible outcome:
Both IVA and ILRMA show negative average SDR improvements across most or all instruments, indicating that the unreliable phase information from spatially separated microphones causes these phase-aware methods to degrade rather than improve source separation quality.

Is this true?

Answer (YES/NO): YES